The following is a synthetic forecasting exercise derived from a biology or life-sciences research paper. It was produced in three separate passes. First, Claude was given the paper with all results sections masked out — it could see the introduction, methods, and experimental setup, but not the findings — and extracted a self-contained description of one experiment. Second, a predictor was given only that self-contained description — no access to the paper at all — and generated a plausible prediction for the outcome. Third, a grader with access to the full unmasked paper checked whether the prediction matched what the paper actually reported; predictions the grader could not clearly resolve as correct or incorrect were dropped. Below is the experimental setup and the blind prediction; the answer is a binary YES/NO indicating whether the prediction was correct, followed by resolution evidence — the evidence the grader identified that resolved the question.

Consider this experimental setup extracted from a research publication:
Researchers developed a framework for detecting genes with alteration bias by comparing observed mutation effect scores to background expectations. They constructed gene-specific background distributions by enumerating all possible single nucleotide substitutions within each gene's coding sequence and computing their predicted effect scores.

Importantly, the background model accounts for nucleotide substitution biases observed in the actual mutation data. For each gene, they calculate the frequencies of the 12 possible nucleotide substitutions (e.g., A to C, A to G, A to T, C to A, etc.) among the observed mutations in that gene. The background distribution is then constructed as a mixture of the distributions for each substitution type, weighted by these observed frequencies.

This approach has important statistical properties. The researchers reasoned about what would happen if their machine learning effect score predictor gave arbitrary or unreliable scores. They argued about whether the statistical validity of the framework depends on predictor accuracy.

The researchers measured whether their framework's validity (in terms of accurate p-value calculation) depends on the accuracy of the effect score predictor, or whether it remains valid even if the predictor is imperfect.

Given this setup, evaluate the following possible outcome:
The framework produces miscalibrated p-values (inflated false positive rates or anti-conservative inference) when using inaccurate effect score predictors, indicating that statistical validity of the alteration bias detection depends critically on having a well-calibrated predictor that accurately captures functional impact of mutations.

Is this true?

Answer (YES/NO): NO